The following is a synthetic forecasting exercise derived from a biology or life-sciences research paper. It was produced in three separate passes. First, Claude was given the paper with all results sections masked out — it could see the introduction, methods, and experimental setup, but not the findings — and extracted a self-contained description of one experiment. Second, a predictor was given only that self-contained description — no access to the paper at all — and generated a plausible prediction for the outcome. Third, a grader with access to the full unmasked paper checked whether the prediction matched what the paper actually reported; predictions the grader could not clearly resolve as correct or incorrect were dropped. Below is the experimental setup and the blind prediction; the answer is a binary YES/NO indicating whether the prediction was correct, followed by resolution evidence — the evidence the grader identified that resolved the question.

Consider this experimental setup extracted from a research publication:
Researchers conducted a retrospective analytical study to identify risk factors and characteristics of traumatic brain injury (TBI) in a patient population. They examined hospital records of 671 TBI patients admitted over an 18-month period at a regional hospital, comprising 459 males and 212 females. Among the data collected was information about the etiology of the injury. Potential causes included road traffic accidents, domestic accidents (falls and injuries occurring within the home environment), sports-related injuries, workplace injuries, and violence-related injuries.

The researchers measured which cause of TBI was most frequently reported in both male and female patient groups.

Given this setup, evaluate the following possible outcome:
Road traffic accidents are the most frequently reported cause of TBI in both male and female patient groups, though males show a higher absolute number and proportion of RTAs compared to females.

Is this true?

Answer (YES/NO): NO